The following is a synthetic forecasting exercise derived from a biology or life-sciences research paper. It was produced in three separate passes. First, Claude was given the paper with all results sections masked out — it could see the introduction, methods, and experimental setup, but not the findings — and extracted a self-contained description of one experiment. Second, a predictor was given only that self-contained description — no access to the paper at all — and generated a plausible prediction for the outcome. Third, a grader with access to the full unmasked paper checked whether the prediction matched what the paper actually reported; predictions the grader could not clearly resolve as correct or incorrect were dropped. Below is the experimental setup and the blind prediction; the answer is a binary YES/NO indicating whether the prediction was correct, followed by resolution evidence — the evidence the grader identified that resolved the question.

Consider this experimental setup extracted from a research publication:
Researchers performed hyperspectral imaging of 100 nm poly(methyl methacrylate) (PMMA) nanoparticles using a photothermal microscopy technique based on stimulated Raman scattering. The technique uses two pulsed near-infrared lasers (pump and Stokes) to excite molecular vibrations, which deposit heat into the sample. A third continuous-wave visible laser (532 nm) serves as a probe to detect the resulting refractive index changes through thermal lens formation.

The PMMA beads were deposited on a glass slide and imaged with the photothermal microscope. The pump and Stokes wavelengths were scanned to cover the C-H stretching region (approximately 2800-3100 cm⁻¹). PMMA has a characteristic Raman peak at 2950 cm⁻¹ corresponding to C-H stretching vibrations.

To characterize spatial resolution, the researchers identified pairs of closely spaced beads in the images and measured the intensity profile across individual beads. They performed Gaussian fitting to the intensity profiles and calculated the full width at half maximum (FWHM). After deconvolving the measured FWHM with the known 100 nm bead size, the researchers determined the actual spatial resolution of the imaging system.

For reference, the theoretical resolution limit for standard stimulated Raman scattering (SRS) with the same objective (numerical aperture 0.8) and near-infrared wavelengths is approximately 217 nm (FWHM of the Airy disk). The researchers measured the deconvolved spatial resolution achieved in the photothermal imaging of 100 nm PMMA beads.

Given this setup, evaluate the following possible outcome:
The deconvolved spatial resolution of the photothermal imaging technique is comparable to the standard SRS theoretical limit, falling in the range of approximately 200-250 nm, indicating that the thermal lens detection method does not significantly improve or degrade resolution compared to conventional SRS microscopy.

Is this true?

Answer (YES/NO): NO